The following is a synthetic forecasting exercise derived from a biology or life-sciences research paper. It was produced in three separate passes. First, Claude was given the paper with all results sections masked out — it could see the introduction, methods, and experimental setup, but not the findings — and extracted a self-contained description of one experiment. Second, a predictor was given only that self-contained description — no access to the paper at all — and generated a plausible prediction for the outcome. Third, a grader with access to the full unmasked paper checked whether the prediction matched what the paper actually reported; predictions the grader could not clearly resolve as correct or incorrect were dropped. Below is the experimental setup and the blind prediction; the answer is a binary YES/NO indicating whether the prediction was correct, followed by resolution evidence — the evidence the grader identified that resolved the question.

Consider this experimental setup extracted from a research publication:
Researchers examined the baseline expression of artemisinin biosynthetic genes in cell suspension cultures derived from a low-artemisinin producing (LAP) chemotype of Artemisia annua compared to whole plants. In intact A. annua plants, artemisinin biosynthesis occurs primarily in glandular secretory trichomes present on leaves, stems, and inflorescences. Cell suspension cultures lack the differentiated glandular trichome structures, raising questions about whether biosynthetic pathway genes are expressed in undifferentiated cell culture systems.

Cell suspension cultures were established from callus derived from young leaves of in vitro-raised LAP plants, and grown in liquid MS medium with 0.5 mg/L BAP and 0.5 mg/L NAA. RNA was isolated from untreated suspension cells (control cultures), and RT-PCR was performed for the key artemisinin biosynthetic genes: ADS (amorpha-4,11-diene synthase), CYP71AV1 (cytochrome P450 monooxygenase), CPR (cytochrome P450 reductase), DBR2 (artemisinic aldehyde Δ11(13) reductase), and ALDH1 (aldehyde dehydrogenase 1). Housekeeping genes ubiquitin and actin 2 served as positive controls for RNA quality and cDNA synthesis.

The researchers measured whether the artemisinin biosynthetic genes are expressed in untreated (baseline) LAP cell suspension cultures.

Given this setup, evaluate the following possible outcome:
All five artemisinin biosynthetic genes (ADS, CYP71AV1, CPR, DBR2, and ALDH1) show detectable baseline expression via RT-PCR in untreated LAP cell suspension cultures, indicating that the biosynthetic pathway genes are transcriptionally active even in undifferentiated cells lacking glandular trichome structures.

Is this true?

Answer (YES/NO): NO